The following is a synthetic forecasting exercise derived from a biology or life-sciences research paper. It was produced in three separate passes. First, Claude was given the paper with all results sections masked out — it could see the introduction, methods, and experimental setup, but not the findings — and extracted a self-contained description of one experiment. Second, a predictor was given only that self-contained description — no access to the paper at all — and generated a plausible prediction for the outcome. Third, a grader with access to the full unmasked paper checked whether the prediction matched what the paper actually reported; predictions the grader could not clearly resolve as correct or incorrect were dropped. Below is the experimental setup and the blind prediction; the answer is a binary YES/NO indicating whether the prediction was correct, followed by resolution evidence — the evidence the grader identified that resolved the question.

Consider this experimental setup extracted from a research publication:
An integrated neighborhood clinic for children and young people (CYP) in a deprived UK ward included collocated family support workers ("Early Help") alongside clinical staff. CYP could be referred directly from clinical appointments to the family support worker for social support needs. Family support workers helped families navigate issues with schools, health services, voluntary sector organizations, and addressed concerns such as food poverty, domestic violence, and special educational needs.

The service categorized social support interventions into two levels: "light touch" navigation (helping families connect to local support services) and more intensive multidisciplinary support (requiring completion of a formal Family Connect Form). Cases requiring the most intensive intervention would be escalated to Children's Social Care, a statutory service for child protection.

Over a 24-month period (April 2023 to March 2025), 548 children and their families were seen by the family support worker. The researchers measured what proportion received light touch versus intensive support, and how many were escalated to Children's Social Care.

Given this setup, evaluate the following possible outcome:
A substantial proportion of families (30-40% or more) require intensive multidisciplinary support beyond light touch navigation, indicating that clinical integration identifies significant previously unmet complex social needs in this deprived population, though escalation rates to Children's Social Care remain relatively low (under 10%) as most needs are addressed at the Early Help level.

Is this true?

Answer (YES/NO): YES